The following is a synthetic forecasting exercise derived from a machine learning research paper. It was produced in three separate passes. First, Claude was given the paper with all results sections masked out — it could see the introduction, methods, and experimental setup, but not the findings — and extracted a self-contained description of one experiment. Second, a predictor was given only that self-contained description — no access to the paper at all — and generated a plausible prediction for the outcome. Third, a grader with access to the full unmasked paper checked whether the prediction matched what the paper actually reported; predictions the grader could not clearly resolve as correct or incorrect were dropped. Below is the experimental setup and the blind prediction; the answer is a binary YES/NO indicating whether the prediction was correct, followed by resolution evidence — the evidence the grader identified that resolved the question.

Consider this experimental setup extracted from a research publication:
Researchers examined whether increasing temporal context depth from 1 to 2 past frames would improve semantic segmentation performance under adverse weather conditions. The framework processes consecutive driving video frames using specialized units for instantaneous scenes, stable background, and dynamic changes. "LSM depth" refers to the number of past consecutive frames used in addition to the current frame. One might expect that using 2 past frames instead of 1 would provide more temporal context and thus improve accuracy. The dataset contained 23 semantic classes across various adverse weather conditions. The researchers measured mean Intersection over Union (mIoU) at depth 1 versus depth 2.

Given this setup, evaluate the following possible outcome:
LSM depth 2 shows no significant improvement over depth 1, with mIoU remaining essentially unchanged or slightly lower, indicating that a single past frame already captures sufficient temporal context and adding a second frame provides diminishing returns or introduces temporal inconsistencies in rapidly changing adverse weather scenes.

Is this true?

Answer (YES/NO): YES